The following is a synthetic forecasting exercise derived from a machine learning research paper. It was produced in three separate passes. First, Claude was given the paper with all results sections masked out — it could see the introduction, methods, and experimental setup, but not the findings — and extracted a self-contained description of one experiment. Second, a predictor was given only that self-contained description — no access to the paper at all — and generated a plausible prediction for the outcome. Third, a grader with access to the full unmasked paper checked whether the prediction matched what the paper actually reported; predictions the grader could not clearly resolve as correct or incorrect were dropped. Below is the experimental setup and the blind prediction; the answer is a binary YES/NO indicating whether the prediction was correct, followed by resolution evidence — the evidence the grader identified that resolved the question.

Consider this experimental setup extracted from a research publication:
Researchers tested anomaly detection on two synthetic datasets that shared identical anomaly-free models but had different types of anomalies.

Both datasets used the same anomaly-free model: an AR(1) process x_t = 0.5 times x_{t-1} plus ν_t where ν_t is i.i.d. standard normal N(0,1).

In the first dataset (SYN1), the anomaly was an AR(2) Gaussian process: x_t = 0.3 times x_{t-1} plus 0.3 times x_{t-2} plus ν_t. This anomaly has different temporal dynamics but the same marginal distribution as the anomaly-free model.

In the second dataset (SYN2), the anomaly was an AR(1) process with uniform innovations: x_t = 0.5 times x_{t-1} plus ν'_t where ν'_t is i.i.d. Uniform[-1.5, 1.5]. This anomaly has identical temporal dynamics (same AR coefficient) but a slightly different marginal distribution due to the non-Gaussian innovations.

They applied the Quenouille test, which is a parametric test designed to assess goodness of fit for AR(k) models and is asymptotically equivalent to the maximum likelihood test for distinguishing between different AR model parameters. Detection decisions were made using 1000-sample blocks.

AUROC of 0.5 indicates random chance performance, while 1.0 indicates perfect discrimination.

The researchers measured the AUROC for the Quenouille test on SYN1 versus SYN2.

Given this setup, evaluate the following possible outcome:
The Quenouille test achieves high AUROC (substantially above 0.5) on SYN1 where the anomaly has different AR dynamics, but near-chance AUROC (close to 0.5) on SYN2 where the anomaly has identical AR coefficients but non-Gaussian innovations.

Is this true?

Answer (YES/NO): YES